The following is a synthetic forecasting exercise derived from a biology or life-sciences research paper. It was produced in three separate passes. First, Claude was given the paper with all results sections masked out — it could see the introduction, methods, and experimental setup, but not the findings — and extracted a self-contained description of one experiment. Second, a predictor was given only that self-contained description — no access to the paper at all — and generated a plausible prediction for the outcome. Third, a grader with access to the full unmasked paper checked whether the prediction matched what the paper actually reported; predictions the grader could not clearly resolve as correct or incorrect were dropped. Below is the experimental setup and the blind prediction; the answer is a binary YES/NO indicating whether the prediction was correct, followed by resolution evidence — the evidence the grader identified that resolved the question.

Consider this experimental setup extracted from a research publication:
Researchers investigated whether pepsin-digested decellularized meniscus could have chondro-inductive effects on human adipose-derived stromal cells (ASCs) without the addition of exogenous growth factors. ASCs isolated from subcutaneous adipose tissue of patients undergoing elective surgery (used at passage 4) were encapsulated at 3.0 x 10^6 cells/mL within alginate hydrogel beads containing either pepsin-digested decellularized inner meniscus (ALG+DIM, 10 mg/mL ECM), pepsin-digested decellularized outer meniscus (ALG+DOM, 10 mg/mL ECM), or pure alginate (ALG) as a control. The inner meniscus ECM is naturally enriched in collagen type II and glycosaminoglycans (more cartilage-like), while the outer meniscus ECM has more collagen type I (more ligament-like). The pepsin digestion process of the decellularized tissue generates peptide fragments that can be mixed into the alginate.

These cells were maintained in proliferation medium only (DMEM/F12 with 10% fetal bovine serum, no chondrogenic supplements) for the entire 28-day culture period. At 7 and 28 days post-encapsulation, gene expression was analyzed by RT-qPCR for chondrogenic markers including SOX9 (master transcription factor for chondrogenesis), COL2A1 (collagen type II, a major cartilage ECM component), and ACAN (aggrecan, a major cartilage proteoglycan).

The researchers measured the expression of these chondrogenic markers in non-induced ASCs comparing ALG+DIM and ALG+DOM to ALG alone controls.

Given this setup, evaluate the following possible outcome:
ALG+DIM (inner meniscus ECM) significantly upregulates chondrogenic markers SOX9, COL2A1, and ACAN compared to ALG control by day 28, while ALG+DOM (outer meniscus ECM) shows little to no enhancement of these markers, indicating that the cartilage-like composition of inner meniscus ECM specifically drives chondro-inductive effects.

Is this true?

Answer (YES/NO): NO